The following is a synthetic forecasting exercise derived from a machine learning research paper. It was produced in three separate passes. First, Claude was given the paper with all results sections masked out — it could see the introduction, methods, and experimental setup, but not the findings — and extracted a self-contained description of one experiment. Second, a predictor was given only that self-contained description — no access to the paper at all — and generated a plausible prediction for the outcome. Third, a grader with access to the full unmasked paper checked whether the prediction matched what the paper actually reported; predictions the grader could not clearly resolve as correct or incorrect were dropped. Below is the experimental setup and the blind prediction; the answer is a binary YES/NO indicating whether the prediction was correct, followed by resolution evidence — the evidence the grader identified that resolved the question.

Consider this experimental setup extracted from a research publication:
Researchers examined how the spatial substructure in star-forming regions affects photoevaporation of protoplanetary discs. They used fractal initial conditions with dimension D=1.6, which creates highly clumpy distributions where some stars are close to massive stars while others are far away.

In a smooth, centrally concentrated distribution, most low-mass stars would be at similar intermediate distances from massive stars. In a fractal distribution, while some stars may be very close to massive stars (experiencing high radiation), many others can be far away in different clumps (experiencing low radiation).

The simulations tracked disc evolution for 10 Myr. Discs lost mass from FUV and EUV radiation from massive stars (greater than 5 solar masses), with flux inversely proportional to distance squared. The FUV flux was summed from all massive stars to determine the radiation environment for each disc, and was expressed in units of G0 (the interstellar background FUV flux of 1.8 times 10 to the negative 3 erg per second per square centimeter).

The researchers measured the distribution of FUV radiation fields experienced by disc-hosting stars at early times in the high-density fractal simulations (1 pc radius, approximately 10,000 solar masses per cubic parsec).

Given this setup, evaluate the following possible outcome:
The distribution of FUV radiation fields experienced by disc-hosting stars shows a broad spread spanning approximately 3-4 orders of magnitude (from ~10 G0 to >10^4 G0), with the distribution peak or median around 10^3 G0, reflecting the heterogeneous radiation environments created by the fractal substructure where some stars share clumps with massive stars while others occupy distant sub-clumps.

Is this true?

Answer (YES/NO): NO